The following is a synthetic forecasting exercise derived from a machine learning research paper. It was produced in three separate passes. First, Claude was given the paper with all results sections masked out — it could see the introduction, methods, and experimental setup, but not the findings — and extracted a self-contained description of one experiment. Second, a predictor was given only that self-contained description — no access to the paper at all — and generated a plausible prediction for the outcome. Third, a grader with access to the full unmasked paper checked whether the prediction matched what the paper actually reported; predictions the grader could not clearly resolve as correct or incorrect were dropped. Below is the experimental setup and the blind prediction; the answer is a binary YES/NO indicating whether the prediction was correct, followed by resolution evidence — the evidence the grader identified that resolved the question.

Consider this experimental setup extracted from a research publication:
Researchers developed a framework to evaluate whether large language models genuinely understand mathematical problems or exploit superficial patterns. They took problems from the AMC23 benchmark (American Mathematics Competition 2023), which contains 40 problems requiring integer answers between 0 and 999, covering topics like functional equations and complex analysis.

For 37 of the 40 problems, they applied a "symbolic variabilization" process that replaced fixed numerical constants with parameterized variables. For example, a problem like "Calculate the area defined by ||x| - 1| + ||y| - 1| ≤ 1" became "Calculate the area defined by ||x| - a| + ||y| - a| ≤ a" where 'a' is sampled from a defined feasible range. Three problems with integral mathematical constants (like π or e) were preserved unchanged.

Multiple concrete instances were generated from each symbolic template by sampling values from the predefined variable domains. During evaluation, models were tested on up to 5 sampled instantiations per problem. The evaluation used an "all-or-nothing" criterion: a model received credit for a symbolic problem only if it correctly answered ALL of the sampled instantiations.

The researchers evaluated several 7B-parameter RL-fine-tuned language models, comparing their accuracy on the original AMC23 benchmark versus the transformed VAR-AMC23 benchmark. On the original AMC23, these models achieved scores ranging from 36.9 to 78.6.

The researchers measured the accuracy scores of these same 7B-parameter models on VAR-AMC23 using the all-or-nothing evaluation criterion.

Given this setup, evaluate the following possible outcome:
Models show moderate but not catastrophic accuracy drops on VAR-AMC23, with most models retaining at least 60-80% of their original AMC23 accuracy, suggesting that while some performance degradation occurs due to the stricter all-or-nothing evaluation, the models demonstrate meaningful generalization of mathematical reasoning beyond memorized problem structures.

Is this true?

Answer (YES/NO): NO